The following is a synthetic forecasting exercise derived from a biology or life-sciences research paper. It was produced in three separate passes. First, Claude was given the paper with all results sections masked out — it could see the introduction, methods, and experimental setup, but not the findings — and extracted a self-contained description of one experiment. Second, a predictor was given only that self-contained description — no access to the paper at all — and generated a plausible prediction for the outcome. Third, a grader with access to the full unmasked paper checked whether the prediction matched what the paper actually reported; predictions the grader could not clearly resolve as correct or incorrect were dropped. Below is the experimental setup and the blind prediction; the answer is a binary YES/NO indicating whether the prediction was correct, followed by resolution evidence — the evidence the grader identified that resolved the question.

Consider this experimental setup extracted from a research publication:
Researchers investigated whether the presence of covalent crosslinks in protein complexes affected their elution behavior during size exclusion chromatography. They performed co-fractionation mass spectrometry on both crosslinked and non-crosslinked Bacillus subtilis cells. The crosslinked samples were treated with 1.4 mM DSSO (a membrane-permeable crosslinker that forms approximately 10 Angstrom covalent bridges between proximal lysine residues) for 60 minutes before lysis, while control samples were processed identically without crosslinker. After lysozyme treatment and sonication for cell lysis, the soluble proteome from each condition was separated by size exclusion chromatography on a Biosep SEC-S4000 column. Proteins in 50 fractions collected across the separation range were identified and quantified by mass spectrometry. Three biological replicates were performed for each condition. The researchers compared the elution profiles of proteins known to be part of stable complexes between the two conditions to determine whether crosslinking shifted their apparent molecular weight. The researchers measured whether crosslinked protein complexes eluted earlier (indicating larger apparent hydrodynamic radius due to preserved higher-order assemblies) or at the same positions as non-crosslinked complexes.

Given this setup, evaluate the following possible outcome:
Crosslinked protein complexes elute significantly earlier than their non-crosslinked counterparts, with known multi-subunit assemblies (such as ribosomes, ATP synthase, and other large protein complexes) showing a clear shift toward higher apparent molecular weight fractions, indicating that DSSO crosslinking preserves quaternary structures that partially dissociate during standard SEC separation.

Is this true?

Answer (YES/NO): NO